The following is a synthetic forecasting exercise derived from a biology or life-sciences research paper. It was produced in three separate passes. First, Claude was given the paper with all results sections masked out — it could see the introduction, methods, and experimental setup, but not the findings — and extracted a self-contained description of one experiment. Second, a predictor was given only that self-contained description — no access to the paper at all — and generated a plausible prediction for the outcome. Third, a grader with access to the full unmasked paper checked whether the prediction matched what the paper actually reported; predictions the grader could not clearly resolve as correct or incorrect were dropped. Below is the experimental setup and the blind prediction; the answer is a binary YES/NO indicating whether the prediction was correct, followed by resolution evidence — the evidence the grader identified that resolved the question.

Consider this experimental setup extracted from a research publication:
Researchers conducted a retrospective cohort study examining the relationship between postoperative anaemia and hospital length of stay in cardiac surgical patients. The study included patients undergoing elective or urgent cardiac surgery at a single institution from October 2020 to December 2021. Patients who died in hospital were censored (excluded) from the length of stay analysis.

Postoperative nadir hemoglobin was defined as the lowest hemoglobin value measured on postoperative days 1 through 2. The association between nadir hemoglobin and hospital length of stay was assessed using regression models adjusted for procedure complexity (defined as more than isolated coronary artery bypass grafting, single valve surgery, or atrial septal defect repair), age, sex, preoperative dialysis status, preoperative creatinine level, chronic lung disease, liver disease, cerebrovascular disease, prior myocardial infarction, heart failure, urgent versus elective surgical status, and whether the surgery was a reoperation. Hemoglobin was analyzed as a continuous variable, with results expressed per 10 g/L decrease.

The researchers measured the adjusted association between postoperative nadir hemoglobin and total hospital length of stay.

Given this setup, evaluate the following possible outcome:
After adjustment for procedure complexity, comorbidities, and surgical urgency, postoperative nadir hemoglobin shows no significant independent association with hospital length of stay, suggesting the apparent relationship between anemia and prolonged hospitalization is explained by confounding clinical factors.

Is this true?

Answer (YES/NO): NO